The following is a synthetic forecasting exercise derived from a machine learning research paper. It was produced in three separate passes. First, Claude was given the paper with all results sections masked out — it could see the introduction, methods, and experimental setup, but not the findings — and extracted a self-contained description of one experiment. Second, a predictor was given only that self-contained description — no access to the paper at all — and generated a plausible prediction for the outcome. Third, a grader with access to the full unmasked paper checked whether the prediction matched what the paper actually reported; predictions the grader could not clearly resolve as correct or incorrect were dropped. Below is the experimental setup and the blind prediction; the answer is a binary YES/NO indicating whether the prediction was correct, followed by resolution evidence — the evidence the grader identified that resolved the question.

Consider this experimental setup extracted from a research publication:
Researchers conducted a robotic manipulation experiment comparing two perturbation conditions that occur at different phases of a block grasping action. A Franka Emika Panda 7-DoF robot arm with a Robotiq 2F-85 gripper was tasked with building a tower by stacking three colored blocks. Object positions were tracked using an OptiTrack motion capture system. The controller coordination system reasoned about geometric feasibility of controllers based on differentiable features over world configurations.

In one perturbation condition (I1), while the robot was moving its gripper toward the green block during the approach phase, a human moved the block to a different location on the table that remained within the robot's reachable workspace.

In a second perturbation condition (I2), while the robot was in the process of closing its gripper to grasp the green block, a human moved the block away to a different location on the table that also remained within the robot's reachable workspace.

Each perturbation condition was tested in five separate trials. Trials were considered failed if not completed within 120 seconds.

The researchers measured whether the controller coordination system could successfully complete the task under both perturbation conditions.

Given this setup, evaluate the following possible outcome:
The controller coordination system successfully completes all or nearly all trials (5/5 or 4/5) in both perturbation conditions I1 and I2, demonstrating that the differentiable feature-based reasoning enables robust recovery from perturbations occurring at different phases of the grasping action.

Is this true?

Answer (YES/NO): YES